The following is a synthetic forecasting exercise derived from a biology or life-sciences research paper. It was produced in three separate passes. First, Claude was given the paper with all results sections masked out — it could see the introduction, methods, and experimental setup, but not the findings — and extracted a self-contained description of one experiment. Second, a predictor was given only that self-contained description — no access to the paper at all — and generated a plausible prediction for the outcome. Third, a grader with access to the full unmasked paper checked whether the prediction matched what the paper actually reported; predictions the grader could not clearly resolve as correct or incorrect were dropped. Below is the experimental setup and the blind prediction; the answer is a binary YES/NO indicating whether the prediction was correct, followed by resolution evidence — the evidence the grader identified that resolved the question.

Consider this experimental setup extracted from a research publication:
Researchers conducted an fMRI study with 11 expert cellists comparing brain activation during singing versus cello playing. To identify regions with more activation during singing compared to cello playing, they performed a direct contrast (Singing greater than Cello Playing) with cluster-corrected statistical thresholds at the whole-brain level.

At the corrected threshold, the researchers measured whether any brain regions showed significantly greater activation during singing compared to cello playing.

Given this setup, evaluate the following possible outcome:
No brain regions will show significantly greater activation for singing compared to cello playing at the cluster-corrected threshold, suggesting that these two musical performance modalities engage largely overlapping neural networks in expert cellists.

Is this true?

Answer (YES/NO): YES